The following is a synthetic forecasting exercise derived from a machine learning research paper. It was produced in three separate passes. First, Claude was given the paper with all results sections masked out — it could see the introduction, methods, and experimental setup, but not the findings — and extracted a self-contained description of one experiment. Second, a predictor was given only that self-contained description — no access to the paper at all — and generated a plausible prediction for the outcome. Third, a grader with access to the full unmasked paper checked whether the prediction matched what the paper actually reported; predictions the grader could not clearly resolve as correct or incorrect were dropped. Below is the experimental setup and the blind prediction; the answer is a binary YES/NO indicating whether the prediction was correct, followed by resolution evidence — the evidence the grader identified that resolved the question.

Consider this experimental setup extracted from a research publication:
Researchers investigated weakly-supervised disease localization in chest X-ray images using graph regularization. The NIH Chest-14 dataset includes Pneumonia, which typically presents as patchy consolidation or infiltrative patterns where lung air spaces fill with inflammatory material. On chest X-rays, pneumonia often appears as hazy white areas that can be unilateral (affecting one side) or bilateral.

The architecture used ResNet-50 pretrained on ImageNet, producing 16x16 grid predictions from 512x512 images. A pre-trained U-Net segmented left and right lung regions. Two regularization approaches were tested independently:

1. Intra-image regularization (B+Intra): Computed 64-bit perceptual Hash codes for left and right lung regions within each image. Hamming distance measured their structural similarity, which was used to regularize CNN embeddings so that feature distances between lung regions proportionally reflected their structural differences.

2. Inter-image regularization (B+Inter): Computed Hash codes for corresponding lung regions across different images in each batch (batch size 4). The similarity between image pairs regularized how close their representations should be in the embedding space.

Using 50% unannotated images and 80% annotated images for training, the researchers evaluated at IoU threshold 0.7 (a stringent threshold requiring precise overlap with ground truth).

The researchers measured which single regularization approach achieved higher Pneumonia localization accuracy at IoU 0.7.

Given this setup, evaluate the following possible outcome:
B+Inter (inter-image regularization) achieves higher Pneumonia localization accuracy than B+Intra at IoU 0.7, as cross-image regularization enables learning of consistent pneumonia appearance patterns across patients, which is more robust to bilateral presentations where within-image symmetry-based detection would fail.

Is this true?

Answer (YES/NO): NO